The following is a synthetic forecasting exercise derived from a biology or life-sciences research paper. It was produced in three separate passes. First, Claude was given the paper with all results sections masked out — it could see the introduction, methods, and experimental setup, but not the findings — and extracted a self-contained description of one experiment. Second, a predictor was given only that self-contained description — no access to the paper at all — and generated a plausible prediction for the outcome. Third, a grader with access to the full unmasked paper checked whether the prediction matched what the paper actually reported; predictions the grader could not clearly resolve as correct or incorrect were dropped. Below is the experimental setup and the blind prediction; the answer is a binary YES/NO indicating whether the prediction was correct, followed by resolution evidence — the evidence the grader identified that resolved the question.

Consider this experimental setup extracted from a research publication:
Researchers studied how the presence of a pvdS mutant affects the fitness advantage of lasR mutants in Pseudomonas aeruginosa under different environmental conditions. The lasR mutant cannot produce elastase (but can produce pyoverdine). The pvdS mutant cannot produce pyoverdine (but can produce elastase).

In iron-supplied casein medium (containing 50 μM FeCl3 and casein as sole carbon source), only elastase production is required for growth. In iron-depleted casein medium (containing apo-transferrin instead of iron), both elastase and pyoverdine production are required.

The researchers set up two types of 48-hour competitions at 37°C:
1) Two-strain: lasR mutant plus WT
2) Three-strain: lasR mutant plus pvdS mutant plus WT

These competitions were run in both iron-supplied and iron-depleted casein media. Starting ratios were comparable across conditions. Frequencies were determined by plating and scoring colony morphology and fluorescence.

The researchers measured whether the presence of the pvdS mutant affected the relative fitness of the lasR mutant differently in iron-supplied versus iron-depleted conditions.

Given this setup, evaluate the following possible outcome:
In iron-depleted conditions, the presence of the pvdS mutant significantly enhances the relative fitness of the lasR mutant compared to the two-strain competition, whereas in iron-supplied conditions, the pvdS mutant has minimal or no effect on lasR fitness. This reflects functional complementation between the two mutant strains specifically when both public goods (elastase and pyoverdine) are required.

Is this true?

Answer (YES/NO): NO